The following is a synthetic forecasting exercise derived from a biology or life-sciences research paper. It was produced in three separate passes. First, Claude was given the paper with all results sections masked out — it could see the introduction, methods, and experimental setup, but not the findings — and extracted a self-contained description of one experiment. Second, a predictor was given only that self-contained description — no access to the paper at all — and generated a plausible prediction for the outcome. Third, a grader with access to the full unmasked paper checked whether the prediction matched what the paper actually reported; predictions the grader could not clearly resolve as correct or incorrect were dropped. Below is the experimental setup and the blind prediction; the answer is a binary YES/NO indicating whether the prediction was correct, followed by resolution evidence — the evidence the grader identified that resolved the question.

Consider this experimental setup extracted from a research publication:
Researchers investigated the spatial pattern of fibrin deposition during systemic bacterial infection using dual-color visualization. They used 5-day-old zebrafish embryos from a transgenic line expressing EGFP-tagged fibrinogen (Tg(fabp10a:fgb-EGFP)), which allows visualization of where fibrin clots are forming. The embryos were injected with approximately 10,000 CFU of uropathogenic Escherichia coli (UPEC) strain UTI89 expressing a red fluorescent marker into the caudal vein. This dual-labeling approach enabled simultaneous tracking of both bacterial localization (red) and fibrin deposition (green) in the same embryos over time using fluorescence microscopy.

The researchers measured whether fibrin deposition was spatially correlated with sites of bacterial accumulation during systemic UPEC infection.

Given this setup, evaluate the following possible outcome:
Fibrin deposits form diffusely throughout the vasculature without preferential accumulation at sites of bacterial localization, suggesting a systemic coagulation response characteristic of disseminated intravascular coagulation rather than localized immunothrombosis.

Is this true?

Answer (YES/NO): NO